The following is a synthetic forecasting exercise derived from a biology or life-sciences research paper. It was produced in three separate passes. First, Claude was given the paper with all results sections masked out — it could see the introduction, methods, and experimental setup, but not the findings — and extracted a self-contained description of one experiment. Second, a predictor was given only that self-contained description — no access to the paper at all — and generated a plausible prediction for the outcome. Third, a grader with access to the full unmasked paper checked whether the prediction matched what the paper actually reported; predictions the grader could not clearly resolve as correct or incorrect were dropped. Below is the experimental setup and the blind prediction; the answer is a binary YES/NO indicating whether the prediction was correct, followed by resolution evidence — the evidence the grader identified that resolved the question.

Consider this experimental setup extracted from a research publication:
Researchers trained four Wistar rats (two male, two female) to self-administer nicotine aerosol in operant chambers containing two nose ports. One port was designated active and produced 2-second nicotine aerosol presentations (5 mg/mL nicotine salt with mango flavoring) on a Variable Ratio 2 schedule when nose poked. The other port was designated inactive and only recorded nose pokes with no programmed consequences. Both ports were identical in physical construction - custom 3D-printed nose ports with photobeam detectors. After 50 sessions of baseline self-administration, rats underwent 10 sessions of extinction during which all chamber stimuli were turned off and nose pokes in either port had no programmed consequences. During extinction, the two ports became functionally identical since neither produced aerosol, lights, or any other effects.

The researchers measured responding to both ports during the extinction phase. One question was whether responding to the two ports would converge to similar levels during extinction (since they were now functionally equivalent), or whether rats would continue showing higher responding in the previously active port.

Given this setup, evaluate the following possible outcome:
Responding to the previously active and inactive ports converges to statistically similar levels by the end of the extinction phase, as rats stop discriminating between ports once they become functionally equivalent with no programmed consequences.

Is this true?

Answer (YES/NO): YES